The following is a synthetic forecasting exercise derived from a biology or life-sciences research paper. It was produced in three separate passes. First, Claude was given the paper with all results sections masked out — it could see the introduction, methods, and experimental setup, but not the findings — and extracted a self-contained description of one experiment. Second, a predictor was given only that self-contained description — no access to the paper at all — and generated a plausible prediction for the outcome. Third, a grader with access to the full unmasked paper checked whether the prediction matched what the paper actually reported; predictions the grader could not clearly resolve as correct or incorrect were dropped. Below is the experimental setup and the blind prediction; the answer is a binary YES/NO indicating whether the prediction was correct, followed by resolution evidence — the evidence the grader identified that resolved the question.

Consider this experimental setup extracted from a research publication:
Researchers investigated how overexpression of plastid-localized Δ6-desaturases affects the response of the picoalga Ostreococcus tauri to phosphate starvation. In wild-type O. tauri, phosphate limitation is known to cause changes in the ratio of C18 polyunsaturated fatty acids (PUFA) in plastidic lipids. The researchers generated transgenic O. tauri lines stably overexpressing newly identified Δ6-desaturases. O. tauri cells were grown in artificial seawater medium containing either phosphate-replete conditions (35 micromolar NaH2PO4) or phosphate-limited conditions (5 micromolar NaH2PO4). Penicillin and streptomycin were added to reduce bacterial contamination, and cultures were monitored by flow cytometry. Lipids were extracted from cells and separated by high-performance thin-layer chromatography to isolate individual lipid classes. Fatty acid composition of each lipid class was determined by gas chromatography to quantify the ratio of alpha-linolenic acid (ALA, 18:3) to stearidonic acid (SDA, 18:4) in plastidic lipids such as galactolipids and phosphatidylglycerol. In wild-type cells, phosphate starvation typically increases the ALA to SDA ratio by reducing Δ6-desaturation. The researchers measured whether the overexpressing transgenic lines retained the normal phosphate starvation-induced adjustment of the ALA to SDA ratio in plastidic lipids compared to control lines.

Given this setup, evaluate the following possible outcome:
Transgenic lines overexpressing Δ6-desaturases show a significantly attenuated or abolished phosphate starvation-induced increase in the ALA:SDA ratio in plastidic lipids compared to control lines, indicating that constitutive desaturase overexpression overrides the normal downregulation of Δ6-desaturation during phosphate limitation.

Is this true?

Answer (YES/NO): YES